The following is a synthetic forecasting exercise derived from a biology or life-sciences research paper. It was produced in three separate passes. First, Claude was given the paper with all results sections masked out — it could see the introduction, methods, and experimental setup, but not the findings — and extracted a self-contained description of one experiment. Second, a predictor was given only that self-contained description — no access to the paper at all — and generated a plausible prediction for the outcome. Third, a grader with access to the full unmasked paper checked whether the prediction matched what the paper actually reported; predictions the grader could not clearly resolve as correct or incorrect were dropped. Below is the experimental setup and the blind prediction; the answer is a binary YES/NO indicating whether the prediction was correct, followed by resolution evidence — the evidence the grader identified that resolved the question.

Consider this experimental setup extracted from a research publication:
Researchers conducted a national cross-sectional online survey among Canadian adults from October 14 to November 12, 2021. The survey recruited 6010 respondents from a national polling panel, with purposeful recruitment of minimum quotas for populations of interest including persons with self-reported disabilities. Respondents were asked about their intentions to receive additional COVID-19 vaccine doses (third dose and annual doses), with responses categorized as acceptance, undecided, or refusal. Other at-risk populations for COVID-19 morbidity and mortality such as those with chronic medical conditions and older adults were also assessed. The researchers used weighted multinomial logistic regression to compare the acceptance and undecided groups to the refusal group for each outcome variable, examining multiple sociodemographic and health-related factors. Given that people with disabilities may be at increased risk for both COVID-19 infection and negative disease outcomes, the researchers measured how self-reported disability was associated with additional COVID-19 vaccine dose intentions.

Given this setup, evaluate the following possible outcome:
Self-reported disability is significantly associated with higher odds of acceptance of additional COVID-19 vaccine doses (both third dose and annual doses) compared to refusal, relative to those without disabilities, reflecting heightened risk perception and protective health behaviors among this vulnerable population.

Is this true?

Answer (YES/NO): NO